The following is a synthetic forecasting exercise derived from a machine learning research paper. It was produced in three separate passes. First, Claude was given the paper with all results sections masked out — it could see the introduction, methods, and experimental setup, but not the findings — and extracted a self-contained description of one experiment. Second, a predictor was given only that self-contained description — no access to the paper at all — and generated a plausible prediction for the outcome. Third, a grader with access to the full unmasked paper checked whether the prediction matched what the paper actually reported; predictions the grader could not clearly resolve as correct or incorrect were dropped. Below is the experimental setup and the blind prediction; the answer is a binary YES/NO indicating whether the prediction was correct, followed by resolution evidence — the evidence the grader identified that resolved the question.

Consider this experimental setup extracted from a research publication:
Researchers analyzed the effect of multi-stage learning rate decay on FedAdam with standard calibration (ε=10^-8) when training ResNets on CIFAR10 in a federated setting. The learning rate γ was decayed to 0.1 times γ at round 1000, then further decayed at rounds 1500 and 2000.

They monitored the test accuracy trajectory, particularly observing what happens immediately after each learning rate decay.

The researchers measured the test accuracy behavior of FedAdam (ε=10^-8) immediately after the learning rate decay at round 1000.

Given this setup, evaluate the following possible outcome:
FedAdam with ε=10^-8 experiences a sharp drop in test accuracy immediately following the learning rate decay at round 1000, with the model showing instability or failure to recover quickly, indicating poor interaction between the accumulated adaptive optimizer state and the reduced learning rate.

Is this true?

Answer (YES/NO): NO